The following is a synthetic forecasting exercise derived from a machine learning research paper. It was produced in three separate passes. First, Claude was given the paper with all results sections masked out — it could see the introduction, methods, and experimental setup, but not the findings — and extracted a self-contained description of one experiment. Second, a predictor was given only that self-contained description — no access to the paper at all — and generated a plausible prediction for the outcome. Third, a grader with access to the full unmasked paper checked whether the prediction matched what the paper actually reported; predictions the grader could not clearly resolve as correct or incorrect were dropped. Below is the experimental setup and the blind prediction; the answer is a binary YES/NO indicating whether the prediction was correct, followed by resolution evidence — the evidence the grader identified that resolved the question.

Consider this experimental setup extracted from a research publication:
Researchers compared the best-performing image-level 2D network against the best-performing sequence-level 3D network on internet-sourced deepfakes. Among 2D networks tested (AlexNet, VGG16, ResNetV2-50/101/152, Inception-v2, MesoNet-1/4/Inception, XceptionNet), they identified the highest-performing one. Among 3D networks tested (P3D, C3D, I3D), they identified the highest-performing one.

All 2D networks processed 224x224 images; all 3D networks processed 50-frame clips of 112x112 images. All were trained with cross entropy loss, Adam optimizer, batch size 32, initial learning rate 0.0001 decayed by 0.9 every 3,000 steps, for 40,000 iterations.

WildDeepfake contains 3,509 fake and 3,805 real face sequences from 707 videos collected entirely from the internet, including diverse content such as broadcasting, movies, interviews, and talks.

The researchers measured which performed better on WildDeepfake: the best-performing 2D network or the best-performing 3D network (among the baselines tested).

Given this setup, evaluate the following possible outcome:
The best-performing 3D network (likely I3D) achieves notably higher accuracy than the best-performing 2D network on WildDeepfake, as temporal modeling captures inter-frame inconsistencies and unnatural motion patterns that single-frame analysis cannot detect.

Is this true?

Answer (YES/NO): NO